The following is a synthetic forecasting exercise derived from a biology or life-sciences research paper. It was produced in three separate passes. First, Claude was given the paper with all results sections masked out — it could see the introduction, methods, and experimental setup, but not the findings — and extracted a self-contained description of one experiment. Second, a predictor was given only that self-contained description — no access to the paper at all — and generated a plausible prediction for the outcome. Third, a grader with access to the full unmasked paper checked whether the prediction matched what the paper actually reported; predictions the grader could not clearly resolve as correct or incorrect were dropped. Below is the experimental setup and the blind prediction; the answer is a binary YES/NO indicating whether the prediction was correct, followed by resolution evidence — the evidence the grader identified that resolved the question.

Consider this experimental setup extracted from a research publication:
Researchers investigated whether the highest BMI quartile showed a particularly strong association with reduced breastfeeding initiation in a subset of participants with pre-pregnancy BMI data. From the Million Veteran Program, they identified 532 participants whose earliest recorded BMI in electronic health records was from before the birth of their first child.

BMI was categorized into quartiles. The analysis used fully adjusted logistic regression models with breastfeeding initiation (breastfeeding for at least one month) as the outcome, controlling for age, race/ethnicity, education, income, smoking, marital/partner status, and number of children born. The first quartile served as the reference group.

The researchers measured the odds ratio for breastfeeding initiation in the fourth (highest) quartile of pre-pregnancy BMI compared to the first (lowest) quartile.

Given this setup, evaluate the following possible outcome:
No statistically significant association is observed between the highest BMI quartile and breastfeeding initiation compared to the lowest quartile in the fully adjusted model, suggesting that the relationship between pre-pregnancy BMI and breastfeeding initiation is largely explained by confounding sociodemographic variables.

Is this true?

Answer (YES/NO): NO